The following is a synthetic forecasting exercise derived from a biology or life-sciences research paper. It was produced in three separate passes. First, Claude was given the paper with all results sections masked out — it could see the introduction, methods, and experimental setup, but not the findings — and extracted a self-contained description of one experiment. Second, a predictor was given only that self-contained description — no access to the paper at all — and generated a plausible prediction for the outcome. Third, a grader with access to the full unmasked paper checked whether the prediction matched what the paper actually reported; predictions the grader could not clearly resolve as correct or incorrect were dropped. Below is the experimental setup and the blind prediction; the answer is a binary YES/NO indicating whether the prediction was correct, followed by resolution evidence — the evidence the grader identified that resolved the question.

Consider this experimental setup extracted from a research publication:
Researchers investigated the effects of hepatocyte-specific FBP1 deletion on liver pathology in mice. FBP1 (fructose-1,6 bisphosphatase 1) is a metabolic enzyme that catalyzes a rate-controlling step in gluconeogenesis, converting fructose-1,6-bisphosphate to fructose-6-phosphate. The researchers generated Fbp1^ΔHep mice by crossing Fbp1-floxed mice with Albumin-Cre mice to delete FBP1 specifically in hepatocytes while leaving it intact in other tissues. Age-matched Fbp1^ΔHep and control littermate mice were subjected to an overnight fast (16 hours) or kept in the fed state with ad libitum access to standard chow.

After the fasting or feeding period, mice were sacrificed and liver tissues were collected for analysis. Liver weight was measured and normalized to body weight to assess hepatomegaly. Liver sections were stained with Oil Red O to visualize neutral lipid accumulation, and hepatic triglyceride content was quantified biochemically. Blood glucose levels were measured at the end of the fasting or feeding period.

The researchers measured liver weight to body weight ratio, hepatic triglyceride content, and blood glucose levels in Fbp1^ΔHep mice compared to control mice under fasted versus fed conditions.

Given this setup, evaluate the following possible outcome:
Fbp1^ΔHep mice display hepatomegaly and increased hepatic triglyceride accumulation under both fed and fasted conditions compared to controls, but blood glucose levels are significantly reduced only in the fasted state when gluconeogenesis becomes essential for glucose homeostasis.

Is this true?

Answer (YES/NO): NO